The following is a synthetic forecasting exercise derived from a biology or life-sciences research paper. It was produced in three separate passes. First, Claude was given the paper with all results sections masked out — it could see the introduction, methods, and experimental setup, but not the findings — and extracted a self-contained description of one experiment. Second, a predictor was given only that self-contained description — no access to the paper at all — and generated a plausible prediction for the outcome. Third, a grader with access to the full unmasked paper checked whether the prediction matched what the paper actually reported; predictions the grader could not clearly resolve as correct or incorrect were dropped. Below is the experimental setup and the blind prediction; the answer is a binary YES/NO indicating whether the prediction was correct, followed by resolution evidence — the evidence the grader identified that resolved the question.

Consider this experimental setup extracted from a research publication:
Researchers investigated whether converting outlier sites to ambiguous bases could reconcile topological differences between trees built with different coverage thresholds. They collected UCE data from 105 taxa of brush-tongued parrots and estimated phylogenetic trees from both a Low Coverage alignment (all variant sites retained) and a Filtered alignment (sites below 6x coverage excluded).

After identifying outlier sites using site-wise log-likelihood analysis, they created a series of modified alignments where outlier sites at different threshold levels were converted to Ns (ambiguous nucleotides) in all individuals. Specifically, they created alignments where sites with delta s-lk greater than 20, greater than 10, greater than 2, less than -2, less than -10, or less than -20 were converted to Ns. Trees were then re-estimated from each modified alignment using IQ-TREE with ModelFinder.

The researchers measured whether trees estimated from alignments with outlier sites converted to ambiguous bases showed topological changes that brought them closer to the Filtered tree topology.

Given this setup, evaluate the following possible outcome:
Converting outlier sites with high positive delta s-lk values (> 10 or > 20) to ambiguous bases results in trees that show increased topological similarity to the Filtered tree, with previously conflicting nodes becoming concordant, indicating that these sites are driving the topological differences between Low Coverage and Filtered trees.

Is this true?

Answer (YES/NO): NO